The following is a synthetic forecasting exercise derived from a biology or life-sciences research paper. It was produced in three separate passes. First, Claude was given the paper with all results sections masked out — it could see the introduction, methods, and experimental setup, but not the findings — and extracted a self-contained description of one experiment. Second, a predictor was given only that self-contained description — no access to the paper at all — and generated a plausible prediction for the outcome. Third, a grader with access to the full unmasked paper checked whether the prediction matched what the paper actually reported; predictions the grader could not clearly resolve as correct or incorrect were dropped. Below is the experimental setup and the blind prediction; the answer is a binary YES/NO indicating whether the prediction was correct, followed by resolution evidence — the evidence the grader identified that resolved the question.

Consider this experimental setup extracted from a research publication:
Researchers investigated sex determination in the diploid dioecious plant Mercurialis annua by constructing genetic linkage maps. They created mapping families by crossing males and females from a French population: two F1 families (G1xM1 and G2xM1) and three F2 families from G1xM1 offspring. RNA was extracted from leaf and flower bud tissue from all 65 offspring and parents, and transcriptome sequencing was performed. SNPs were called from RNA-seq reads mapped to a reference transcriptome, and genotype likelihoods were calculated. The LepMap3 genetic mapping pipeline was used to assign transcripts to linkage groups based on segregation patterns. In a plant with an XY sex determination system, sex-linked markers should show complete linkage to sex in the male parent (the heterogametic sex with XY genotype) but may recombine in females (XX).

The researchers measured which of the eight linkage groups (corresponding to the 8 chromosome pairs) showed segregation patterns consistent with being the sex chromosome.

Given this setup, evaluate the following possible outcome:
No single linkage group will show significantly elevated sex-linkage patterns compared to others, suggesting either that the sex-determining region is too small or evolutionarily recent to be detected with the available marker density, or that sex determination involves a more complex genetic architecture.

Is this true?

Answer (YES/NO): NO